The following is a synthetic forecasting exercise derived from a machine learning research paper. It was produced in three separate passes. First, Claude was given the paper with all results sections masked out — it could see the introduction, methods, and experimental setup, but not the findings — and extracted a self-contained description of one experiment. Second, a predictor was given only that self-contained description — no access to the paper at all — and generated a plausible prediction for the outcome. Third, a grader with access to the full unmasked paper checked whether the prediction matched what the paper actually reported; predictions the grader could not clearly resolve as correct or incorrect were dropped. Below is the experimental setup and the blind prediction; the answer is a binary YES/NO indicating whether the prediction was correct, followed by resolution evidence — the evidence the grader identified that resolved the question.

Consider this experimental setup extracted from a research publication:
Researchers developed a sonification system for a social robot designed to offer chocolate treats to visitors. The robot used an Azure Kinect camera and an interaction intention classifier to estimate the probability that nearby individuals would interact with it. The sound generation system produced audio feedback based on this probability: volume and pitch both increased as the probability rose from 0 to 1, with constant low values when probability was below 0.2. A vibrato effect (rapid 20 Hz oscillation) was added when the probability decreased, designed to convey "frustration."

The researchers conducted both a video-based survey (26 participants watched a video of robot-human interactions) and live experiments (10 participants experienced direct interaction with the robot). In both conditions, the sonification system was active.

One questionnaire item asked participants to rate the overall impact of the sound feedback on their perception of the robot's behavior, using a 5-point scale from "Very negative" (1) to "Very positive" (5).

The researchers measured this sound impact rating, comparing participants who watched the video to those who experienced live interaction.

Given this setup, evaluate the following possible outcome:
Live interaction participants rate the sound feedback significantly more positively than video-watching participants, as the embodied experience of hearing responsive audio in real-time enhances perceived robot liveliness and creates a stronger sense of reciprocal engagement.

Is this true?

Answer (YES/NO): NO